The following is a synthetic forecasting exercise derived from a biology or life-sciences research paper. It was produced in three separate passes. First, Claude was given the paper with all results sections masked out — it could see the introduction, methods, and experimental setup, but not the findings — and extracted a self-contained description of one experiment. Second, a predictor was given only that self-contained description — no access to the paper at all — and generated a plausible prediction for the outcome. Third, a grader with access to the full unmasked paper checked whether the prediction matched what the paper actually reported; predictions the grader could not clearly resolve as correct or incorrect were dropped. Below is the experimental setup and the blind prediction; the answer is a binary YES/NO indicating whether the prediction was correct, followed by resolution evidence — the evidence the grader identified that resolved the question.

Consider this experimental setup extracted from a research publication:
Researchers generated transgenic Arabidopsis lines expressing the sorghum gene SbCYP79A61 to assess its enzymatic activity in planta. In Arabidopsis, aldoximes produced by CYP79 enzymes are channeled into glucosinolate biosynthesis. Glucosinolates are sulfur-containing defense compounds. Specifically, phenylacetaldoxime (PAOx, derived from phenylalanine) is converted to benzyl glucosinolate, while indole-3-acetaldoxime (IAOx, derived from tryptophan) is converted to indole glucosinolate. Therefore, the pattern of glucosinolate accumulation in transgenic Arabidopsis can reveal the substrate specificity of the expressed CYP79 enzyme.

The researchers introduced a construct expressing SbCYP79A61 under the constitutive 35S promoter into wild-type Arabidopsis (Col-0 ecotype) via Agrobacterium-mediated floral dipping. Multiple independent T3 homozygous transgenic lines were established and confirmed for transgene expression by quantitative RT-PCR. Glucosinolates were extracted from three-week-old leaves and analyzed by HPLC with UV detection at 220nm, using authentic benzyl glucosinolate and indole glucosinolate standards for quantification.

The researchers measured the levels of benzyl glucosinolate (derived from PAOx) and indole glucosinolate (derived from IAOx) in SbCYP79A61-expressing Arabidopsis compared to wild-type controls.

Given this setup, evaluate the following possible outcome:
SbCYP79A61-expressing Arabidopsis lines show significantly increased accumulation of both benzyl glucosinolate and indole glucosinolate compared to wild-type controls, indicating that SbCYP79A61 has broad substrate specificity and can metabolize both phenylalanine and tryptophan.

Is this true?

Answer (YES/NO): NO